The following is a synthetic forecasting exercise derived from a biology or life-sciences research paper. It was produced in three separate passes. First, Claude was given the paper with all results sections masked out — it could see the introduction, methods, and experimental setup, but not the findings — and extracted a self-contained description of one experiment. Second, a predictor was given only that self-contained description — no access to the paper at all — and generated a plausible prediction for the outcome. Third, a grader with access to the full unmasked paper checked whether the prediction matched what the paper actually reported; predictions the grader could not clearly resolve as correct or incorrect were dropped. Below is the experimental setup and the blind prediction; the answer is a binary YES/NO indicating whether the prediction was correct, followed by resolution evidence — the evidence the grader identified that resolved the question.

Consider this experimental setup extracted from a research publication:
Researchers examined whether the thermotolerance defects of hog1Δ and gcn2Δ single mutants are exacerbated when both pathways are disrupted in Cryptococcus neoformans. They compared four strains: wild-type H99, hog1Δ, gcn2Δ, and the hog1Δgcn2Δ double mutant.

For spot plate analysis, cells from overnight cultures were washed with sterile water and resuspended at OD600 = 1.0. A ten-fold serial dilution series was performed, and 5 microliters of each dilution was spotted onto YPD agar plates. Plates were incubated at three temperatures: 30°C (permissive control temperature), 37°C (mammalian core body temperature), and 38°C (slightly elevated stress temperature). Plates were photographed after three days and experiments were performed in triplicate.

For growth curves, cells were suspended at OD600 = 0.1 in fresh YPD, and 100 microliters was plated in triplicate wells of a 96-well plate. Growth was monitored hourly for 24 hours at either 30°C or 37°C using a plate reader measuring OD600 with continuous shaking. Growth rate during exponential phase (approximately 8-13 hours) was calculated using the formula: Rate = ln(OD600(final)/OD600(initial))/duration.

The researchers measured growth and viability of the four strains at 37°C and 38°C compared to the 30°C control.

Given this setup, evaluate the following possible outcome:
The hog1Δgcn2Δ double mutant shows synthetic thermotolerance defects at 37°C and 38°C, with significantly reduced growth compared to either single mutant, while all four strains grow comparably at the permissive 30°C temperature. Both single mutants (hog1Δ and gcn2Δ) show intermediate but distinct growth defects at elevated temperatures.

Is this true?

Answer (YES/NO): NO